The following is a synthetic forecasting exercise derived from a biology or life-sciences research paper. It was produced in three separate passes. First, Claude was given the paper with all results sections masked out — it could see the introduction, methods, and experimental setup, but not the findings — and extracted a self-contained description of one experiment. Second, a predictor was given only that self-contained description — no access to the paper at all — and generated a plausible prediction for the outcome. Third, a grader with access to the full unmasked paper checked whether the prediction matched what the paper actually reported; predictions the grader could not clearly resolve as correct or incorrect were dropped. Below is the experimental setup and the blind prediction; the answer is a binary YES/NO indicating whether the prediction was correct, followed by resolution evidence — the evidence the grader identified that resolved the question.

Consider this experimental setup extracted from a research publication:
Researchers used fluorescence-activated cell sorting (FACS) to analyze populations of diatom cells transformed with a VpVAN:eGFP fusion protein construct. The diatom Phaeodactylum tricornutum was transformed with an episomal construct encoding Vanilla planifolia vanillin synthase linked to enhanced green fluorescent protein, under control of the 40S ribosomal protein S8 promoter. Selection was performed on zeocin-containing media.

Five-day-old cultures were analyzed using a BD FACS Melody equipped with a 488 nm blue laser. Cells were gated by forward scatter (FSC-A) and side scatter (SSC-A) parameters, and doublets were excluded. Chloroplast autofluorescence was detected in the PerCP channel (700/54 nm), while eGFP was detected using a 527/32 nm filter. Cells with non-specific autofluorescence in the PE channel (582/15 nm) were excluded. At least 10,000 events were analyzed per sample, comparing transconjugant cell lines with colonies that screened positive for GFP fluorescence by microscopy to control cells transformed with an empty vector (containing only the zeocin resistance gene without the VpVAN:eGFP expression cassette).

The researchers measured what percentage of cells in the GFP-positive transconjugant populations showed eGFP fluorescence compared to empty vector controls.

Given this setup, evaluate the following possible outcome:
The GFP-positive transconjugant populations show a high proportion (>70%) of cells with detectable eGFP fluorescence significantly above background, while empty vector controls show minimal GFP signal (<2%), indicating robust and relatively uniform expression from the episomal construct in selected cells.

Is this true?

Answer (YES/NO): NO